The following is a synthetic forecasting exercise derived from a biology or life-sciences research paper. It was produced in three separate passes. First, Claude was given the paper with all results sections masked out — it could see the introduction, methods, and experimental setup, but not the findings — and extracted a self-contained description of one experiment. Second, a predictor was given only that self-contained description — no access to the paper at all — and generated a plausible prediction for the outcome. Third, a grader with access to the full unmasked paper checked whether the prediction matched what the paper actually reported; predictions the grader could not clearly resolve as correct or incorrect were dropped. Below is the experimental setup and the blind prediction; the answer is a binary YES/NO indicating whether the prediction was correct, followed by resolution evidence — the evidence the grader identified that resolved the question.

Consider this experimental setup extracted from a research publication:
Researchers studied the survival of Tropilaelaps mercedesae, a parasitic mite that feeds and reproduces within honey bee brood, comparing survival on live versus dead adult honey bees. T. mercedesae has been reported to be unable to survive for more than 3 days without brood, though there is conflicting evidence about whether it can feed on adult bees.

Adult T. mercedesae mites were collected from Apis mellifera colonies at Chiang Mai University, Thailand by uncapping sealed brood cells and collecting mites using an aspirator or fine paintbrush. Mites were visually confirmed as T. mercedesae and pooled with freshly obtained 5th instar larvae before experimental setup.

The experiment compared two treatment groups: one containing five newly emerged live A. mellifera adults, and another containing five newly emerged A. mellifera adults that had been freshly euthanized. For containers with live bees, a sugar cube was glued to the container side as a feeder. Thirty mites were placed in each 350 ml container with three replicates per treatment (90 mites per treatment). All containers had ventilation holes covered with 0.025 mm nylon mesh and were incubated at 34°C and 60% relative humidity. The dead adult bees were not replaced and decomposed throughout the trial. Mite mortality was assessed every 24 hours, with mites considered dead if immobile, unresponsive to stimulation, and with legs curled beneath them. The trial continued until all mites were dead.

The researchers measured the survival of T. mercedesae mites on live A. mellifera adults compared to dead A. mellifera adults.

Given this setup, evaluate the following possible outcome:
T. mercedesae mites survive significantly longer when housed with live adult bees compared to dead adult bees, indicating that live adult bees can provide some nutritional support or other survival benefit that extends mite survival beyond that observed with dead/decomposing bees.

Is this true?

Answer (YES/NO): NO